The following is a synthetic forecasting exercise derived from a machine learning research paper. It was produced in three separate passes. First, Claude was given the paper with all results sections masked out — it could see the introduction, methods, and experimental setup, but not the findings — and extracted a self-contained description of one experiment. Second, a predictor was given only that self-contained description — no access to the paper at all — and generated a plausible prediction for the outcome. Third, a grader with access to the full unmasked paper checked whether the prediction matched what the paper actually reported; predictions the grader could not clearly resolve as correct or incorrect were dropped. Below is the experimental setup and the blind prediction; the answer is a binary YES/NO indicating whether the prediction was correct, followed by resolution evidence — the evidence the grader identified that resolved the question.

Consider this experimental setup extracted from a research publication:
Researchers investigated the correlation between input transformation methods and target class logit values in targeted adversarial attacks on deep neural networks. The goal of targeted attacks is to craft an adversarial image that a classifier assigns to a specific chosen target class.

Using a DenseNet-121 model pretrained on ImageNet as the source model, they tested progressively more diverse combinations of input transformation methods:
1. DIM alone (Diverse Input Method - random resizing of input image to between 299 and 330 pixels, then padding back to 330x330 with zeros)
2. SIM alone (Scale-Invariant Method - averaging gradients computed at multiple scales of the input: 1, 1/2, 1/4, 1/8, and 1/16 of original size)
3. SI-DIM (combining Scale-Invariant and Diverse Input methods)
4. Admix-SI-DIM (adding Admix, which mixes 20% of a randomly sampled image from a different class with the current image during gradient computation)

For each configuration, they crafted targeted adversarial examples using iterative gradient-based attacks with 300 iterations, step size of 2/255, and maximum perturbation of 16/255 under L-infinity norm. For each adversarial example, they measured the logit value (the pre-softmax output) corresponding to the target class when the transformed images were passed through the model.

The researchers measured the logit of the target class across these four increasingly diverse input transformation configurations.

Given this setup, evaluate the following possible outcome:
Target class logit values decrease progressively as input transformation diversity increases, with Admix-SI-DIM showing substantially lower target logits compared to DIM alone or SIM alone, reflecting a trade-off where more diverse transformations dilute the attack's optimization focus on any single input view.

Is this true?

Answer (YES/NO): NO